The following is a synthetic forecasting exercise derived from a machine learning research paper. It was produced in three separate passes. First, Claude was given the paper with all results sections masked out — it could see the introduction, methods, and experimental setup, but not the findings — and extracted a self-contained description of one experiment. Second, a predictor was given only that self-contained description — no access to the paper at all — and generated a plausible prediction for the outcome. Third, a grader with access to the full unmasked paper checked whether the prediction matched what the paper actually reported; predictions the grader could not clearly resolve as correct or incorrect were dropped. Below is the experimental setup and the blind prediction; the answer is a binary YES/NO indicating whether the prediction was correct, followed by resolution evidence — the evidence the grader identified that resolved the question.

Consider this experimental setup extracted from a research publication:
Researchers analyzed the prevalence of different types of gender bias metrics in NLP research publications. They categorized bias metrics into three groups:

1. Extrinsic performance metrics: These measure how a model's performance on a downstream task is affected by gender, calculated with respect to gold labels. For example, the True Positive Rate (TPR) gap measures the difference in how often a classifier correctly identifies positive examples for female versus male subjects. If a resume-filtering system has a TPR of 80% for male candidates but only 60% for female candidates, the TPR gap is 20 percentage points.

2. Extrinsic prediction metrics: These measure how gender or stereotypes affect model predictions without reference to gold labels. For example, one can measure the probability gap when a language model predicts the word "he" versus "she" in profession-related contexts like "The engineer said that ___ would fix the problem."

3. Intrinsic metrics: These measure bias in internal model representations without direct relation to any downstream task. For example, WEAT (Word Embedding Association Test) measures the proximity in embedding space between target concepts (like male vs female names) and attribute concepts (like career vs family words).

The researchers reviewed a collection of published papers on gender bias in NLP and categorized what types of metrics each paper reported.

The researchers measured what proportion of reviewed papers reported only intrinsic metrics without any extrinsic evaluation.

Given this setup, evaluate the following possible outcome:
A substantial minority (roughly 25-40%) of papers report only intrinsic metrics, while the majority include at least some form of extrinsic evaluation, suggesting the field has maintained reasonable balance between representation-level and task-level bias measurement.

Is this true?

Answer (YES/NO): YES